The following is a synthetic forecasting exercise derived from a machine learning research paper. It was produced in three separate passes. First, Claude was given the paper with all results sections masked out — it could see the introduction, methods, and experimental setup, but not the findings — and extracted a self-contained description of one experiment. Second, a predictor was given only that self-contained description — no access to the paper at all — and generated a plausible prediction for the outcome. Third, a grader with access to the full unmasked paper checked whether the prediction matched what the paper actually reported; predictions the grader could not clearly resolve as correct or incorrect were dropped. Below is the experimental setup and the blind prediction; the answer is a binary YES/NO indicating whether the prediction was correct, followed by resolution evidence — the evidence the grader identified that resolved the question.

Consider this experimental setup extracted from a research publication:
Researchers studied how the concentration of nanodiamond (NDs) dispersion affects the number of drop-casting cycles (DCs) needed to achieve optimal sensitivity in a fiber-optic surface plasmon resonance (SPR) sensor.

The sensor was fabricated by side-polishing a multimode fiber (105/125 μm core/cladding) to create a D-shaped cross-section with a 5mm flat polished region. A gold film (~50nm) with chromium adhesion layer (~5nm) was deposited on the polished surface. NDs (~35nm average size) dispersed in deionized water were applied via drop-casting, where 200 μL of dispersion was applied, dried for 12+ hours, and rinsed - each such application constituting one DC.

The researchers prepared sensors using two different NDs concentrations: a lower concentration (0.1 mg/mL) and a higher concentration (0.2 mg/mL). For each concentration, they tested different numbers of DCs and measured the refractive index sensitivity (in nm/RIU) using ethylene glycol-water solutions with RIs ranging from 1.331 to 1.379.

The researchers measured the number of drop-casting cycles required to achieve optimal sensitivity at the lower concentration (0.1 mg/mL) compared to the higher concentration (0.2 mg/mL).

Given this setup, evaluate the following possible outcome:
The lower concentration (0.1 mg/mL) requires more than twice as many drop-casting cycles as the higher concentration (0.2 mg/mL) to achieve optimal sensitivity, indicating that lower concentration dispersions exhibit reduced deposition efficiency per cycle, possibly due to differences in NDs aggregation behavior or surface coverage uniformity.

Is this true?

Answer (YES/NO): YES